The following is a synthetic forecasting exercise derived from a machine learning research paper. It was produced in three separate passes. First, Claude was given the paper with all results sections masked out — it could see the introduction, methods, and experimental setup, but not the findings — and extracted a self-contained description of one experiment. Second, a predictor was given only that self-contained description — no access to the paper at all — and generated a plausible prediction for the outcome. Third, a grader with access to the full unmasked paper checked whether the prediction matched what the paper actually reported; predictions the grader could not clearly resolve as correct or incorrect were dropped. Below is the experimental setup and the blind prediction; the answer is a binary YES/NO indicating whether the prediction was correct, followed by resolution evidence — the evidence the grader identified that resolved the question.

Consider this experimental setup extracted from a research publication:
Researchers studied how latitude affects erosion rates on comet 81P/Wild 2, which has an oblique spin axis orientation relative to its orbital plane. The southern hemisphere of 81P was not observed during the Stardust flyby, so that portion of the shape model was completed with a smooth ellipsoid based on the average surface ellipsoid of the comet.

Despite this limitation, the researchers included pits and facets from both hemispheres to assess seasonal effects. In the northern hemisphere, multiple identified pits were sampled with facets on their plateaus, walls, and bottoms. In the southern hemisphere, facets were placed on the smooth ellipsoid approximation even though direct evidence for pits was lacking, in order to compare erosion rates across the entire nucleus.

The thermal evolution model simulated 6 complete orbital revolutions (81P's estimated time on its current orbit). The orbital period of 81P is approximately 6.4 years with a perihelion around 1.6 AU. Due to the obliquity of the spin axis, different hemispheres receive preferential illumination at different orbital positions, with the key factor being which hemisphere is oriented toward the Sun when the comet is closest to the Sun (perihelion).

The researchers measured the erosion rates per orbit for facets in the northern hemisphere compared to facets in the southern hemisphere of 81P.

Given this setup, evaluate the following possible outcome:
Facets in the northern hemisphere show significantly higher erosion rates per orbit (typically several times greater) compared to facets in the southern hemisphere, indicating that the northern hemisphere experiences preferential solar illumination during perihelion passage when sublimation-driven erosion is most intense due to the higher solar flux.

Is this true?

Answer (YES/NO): NO